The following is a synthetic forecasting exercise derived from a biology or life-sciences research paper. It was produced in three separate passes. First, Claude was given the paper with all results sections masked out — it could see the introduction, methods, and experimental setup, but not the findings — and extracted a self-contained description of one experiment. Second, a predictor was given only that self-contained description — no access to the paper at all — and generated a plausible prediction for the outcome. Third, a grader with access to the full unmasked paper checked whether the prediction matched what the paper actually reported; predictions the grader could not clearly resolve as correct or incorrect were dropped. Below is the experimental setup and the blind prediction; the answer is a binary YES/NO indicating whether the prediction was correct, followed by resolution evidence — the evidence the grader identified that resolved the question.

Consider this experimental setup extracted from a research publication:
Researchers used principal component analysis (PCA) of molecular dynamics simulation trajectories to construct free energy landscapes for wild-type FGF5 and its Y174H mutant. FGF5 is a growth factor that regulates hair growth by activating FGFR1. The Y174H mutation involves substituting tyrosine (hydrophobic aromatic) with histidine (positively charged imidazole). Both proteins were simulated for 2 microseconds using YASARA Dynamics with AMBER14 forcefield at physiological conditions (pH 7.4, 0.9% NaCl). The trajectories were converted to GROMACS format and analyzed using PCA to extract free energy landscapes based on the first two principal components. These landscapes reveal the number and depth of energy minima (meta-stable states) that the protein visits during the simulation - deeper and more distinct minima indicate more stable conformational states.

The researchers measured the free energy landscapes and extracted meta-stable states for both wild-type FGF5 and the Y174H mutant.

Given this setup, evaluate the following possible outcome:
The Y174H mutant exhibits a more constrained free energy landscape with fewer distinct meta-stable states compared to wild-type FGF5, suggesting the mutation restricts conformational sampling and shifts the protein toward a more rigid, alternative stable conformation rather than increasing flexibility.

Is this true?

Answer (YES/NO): NO